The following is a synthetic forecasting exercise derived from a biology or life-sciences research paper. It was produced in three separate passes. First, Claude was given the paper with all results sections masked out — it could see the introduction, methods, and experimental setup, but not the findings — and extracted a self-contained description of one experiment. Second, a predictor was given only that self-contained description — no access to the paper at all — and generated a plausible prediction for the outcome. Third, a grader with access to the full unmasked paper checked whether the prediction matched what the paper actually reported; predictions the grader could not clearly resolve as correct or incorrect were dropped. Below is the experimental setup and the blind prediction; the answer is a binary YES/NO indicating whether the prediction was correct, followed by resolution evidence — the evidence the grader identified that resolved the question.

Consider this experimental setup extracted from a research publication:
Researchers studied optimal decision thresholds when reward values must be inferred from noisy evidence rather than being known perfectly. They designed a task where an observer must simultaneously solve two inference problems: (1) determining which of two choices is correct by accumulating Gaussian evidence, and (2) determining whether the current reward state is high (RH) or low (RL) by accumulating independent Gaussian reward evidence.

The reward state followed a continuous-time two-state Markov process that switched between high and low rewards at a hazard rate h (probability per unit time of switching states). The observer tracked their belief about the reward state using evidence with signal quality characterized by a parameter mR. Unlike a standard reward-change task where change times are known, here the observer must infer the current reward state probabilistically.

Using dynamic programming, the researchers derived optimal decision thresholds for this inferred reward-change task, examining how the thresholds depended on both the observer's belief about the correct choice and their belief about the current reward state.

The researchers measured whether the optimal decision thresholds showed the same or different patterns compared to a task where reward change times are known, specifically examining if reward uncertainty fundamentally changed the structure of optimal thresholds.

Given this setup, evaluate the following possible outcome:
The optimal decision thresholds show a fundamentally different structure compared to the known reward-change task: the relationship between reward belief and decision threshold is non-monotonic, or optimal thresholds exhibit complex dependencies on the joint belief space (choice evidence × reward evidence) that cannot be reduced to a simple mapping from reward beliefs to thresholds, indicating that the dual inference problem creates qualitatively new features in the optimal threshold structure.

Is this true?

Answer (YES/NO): NO